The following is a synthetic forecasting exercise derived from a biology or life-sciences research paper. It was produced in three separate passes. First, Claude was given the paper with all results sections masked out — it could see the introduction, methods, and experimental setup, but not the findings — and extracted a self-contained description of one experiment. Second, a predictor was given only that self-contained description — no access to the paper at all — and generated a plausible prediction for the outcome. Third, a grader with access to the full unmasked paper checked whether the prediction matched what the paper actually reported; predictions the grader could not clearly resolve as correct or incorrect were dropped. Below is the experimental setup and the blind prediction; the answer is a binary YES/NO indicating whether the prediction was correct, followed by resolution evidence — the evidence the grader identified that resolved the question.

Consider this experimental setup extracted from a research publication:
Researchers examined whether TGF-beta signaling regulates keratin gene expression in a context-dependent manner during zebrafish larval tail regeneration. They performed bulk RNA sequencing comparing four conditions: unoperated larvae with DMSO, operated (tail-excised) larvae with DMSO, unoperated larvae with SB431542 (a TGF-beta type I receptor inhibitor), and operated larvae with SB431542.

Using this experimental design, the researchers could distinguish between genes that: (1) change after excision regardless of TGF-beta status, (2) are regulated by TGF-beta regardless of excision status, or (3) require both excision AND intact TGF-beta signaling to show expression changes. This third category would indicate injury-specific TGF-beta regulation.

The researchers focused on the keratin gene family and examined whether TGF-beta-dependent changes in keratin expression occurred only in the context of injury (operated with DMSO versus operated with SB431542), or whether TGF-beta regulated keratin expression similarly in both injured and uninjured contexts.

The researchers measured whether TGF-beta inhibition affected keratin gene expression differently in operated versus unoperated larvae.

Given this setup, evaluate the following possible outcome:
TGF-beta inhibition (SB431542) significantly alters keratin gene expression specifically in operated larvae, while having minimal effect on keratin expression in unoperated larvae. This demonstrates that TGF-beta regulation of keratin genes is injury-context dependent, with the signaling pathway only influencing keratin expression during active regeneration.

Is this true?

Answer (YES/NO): NO